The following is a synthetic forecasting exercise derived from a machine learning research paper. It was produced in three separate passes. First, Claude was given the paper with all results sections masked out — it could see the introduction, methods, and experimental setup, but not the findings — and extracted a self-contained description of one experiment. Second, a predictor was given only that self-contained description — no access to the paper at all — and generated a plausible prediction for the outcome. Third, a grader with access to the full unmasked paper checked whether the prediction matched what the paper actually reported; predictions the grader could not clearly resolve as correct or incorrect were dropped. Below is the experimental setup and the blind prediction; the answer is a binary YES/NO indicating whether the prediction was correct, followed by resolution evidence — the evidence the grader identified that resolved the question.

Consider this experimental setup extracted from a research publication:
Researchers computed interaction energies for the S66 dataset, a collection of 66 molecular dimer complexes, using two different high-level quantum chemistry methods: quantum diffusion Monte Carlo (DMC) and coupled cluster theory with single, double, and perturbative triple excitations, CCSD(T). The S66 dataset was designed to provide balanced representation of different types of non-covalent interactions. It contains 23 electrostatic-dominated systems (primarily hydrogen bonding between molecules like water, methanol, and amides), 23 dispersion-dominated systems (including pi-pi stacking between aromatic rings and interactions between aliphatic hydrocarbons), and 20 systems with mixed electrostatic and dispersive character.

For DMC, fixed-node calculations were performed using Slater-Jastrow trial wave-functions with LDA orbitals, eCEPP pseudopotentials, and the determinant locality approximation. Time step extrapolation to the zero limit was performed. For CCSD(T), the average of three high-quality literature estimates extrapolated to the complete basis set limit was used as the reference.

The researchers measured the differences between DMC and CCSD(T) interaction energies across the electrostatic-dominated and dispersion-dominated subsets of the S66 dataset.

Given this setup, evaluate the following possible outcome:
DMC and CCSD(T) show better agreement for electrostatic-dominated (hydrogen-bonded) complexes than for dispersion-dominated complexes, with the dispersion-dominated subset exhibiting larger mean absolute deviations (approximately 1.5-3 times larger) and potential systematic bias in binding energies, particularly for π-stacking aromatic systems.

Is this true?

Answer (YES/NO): NO